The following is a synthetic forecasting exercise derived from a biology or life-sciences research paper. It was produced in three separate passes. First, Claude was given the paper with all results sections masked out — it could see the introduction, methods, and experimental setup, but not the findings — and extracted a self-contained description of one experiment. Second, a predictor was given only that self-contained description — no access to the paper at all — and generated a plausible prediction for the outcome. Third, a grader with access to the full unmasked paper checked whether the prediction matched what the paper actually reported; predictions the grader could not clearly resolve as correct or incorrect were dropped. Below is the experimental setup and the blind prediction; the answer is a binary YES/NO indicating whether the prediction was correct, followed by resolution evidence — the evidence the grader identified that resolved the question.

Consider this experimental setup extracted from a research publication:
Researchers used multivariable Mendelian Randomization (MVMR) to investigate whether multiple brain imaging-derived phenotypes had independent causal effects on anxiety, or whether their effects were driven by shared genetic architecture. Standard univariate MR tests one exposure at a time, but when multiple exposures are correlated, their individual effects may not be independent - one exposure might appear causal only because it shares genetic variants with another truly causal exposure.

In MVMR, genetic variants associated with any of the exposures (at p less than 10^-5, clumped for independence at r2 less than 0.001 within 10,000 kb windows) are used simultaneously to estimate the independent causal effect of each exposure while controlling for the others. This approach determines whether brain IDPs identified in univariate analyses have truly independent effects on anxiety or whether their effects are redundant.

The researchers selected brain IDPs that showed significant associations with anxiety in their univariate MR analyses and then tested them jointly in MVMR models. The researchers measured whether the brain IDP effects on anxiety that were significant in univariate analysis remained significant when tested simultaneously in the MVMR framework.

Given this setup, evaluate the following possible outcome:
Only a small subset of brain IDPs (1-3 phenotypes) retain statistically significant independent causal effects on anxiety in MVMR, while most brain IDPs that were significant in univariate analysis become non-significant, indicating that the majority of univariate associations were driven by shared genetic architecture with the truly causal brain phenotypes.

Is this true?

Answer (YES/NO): YES